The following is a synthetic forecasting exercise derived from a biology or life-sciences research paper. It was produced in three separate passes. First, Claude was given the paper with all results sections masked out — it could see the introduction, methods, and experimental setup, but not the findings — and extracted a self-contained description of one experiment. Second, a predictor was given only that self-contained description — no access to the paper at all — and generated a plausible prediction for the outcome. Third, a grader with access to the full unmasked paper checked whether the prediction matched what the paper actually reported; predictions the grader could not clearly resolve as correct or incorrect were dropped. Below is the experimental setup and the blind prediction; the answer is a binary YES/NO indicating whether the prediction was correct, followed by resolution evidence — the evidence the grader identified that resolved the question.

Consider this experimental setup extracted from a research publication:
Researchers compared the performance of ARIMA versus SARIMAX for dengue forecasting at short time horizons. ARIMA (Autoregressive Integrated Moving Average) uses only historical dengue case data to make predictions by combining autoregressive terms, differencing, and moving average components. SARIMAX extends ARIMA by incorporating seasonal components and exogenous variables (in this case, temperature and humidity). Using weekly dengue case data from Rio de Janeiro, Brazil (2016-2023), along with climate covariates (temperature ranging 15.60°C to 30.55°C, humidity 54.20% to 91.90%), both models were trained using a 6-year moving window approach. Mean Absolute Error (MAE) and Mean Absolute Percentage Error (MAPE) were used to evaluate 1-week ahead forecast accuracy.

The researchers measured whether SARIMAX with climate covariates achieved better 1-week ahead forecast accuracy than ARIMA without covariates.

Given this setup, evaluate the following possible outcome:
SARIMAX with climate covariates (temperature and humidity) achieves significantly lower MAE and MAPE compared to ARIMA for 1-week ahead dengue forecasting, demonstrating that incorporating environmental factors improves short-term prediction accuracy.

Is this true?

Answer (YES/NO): NO